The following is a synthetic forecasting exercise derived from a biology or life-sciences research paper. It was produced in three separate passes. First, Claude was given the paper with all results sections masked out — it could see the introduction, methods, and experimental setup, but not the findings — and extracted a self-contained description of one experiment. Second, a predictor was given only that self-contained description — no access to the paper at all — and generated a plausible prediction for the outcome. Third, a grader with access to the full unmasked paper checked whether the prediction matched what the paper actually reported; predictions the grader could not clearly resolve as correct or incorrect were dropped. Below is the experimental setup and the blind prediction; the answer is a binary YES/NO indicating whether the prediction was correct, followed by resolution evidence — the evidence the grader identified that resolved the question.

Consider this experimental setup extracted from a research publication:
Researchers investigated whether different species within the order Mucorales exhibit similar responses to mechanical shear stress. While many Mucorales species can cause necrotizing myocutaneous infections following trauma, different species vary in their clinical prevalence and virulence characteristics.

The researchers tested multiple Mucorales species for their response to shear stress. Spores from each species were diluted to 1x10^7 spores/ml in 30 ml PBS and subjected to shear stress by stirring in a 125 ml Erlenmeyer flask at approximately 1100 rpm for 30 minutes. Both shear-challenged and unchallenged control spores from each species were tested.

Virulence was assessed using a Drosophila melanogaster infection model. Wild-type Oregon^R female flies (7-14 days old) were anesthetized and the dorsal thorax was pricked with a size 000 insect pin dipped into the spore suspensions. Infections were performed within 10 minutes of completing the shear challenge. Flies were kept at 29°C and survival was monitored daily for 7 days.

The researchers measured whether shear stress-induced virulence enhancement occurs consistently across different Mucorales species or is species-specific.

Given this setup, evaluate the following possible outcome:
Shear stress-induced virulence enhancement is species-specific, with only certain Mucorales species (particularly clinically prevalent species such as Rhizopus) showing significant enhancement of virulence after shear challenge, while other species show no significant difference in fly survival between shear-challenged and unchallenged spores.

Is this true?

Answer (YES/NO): NO